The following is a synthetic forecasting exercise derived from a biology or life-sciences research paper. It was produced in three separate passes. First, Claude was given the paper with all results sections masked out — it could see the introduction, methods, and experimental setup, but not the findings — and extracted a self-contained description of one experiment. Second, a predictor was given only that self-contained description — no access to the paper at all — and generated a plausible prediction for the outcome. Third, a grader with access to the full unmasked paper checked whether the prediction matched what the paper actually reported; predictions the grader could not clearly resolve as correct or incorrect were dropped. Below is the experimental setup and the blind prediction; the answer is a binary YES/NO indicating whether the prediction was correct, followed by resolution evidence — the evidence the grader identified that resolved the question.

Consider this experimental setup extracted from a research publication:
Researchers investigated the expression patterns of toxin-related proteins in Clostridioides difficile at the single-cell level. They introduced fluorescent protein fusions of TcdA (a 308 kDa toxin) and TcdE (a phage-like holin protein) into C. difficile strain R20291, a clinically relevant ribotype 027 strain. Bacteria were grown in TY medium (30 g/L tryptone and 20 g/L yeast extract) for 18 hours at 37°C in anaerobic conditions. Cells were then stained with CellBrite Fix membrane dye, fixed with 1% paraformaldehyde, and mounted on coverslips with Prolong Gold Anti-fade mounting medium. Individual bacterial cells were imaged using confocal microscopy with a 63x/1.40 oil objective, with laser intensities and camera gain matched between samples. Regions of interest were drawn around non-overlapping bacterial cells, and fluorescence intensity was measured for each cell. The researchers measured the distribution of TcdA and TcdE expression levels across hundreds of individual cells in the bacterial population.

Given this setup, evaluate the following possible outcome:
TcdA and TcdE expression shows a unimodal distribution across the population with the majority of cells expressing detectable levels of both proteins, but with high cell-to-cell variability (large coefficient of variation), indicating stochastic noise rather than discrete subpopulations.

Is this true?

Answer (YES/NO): NO